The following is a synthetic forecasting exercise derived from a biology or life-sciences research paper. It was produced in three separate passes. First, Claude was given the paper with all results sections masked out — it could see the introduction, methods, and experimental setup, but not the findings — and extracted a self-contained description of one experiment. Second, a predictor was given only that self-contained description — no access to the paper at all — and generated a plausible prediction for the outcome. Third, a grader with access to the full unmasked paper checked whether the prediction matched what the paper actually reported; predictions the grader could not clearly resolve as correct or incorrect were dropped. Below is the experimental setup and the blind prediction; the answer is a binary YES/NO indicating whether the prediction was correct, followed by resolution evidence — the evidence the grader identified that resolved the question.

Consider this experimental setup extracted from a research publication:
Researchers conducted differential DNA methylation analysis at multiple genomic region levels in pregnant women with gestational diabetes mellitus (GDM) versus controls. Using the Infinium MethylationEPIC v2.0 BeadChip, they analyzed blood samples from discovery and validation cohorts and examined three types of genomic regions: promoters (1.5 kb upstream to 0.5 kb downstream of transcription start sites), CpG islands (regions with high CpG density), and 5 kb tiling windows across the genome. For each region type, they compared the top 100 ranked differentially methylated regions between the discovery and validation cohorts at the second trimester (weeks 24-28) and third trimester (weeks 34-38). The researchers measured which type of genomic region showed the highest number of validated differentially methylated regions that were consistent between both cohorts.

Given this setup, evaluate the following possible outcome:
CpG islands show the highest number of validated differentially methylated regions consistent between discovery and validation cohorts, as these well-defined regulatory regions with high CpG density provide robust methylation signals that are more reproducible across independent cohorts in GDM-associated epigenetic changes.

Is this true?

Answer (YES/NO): YES